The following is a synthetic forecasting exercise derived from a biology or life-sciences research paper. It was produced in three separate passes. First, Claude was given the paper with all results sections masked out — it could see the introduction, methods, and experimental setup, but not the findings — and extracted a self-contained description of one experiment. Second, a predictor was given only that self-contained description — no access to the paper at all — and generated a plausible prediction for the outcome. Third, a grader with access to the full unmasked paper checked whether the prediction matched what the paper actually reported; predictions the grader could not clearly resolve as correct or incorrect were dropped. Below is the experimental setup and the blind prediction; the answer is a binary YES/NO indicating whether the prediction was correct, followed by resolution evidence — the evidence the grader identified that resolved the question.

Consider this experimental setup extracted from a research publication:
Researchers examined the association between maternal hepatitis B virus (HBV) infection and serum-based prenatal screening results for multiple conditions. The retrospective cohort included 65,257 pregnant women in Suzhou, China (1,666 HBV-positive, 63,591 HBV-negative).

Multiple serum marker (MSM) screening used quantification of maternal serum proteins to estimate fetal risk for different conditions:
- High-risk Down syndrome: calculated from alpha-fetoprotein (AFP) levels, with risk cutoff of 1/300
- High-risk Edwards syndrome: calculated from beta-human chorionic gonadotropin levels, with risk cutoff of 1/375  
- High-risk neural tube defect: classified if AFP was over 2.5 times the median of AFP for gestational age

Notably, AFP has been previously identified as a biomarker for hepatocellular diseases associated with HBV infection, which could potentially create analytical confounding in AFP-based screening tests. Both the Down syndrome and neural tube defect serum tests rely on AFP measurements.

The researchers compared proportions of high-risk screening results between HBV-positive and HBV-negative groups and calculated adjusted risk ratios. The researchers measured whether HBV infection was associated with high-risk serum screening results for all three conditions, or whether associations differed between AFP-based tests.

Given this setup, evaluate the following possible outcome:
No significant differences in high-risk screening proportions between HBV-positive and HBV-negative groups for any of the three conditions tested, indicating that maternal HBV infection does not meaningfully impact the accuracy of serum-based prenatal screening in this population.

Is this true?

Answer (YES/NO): NO